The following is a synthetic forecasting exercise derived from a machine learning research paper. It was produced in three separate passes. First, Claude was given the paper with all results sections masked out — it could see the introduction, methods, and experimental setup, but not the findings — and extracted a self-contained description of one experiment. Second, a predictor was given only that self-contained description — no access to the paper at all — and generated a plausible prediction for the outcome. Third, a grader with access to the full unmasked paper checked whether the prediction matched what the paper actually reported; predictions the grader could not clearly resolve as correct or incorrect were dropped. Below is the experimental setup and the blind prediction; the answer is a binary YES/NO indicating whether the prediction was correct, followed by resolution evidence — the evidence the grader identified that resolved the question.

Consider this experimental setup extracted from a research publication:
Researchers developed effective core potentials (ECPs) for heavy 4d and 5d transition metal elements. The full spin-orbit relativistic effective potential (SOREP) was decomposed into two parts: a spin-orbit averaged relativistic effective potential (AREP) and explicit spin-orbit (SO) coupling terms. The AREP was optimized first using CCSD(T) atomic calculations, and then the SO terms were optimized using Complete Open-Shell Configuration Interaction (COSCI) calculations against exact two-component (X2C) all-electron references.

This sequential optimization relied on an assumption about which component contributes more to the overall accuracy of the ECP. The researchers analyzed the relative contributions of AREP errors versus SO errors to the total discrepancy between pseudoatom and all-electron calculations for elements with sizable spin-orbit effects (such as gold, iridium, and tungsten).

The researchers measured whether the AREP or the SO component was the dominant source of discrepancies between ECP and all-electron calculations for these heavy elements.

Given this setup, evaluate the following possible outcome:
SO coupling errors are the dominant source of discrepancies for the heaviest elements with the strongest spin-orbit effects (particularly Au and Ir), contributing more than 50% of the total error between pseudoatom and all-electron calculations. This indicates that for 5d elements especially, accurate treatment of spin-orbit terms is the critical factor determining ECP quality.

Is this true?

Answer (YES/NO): NO